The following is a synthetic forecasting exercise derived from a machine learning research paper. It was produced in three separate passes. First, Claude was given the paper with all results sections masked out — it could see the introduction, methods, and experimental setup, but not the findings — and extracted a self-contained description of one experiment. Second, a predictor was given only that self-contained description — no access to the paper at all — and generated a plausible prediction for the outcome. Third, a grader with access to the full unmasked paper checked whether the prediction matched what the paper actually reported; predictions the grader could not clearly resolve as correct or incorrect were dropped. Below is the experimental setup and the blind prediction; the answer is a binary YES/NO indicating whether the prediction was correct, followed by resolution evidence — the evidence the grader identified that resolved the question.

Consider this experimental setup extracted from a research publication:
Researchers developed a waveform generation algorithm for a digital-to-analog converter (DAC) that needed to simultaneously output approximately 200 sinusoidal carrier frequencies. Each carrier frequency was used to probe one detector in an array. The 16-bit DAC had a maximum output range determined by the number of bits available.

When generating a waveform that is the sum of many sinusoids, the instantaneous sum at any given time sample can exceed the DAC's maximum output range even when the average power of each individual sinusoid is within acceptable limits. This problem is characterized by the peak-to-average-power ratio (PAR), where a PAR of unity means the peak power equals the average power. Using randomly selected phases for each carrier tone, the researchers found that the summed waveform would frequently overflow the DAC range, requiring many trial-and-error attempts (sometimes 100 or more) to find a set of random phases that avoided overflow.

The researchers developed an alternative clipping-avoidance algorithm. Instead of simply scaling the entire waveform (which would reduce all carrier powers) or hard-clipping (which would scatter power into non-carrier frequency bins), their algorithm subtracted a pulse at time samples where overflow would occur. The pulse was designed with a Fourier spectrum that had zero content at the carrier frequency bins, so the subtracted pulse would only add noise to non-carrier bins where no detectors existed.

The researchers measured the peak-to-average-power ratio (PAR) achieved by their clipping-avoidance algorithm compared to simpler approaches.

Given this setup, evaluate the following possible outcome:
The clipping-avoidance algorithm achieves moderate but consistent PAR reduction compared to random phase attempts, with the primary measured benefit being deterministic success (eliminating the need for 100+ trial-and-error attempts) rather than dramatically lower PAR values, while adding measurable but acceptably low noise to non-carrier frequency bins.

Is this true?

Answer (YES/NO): NO